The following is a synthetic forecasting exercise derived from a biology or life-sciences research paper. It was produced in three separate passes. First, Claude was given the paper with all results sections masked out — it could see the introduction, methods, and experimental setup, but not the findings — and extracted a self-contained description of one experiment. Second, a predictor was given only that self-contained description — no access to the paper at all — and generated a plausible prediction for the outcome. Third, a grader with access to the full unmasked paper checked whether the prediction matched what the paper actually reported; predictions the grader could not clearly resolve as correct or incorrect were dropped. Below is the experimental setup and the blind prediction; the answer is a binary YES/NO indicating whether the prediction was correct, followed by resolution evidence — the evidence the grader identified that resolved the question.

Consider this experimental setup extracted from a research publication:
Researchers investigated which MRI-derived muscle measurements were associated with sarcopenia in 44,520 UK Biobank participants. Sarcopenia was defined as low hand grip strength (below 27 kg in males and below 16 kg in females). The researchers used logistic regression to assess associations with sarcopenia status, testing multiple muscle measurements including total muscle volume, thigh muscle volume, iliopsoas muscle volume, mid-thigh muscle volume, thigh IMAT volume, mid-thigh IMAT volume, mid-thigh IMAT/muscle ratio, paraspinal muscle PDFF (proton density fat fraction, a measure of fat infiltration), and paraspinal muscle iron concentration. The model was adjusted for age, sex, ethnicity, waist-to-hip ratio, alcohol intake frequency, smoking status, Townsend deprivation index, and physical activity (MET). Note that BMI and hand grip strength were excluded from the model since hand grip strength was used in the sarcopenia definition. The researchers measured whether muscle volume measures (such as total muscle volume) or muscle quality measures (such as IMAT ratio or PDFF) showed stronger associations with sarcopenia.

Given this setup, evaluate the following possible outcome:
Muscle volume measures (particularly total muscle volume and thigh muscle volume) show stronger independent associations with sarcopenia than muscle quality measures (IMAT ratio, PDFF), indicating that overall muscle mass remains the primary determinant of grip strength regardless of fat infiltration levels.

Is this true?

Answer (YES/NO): YES